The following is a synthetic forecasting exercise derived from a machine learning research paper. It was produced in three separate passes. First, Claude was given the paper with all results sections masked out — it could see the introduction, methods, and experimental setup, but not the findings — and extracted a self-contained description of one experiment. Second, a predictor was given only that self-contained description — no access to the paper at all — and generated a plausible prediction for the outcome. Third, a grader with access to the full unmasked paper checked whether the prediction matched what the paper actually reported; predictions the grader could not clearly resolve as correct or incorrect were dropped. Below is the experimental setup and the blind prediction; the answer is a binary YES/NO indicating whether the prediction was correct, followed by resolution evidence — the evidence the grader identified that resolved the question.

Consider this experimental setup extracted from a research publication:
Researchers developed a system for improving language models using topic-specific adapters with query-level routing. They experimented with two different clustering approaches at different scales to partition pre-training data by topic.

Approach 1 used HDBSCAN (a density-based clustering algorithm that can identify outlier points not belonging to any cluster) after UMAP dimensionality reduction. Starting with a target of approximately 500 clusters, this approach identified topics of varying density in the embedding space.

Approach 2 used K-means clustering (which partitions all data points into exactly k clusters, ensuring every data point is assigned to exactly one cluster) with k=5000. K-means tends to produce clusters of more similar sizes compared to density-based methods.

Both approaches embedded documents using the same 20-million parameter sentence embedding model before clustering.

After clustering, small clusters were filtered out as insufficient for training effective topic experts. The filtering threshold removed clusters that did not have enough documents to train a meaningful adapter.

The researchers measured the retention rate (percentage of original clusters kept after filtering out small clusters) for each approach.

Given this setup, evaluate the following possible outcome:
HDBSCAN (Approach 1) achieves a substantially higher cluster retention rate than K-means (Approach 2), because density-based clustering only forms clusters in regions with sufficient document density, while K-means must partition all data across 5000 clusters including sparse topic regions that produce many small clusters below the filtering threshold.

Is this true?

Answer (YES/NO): NO